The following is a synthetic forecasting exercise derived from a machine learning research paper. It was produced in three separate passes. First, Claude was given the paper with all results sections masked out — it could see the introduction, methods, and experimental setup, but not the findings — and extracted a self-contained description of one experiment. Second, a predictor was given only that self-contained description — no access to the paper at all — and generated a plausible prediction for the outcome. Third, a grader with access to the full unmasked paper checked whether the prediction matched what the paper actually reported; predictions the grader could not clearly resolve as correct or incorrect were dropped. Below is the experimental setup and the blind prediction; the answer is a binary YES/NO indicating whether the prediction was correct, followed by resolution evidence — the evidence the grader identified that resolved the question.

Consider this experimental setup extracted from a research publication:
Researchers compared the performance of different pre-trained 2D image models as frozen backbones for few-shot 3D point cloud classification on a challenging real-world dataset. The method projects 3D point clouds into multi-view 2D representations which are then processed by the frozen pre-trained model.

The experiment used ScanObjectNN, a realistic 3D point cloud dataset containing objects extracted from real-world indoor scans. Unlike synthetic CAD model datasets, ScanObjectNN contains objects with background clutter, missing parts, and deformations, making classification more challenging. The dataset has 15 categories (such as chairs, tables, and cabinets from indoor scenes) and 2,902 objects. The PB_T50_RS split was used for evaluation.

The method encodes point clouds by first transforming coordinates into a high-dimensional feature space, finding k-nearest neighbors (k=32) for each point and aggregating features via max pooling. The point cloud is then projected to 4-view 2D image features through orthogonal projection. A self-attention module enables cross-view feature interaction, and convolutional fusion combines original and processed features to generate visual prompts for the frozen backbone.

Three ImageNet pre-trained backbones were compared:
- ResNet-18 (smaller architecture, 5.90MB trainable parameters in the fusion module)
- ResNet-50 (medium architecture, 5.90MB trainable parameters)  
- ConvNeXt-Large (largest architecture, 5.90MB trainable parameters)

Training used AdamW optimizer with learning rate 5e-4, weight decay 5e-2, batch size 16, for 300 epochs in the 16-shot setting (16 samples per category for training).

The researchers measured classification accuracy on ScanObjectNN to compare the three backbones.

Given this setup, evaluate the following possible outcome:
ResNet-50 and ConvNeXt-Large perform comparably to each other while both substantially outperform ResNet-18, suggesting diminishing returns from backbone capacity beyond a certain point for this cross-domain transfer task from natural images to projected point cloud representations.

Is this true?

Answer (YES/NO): NO